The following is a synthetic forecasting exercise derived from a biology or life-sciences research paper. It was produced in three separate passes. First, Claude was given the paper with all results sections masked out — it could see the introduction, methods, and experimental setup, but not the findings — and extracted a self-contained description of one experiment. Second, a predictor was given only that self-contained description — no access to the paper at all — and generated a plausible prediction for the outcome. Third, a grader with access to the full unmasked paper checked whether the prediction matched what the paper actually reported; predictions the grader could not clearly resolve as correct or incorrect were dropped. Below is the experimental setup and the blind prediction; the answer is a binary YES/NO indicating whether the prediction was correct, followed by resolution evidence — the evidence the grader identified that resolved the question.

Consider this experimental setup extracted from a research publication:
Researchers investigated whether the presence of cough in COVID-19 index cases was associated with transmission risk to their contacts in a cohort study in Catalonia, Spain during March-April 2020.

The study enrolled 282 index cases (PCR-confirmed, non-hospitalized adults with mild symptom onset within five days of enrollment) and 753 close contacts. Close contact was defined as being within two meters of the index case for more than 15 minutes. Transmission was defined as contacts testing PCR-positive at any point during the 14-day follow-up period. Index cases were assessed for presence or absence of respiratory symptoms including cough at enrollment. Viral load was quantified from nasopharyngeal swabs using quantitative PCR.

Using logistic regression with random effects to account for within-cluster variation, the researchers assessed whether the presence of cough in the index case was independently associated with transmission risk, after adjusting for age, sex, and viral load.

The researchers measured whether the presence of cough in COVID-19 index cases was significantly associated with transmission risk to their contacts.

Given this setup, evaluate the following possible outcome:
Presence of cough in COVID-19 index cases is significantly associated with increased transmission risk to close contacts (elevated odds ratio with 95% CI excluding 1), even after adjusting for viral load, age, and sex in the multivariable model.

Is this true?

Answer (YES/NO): NO